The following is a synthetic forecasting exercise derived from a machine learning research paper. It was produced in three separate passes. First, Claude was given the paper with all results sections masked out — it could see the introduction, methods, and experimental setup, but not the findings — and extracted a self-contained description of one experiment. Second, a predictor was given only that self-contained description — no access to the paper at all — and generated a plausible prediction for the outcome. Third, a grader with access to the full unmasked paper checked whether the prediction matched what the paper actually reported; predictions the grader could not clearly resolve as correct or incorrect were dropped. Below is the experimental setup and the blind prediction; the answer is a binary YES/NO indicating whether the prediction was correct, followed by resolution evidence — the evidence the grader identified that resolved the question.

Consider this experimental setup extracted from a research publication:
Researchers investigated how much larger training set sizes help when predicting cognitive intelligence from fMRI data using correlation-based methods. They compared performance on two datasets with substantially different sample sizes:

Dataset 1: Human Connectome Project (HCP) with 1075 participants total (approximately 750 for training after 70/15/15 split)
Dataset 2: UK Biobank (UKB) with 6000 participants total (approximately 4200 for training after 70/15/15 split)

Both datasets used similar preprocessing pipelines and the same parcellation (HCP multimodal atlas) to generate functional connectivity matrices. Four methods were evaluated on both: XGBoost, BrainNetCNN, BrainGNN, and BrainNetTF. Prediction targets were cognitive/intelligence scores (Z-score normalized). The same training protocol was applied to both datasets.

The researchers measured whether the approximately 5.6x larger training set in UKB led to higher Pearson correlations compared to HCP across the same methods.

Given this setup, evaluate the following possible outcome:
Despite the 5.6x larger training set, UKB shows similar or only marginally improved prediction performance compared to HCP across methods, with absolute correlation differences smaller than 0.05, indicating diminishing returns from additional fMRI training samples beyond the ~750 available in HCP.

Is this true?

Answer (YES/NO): NO